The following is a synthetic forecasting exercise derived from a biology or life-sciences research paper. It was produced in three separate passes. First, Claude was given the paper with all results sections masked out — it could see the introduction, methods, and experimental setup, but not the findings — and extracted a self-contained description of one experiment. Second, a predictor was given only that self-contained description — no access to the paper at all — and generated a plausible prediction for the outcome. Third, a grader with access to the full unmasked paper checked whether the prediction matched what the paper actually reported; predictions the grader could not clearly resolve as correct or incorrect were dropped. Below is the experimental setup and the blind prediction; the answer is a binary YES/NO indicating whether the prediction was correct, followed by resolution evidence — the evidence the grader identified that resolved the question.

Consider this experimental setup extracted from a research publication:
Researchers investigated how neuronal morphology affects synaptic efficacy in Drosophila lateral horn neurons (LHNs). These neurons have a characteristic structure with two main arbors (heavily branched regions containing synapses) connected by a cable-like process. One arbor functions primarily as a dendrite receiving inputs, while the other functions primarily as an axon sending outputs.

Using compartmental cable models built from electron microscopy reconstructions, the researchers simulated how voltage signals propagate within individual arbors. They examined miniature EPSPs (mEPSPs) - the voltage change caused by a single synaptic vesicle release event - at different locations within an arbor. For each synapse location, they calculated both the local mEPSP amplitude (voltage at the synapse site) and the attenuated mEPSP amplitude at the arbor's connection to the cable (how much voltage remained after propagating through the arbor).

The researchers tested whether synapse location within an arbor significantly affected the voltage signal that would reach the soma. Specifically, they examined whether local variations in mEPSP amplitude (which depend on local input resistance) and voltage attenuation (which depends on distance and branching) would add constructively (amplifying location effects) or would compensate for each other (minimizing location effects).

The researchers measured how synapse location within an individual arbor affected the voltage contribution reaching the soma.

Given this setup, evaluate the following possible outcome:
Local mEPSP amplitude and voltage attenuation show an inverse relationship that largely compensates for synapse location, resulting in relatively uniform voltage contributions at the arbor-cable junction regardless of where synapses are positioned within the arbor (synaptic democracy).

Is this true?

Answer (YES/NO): YES